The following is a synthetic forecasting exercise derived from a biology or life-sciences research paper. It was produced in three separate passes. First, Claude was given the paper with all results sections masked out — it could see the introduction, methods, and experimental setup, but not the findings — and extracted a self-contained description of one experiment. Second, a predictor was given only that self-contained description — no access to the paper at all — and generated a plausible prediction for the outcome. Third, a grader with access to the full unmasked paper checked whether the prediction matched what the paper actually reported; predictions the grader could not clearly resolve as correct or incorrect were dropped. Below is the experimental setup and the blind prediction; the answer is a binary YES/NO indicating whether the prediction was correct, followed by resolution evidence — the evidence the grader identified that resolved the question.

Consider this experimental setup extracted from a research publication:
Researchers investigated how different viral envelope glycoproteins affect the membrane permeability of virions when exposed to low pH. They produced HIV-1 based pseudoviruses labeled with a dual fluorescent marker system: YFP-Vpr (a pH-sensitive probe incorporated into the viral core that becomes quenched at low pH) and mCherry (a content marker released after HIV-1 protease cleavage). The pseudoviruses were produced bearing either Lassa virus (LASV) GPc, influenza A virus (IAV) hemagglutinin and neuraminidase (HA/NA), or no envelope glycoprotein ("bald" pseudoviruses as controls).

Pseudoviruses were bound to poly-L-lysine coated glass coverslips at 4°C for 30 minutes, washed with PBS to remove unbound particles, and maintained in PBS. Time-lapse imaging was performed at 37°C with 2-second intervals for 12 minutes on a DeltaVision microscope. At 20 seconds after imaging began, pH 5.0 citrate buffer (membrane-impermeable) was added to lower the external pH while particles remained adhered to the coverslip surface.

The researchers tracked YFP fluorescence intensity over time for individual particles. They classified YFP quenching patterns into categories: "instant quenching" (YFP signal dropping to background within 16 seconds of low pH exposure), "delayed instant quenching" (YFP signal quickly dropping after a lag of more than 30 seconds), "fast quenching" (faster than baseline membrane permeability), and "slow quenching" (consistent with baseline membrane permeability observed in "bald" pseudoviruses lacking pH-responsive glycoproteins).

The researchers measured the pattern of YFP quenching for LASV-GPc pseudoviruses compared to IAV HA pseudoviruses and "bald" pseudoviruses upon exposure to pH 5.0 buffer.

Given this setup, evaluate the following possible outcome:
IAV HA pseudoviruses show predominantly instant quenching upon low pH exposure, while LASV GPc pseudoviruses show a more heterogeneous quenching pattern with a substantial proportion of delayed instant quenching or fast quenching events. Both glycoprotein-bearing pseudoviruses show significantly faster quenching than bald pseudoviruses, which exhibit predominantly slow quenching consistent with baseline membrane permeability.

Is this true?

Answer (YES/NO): NO